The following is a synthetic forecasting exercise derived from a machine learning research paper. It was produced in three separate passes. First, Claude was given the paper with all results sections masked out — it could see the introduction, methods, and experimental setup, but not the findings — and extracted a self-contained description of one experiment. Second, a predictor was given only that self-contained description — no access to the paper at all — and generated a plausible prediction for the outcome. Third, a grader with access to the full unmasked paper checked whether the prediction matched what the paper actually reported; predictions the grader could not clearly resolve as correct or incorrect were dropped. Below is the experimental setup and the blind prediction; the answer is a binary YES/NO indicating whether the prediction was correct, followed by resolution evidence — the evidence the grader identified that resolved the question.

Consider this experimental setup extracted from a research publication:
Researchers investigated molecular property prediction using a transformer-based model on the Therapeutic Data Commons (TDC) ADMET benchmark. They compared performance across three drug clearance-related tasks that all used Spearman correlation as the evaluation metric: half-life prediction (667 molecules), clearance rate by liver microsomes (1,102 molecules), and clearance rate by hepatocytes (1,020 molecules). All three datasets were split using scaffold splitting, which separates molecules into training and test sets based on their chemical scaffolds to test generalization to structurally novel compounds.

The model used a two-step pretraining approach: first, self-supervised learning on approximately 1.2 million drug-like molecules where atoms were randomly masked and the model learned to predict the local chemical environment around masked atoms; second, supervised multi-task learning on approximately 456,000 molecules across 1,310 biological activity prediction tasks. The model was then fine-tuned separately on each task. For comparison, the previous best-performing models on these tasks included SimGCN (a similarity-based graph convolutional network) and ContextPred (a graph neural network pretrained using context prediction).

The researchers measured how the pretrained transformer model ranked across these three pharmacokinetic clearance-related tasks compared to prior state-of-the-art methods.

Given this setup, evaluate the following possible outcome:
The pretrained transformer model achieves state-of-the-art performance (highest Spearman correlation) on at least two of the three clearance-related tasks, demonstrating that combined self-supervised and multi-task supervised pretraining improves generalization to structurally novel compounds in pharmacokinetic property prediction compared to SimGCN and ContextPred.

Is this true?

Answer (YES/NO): YES